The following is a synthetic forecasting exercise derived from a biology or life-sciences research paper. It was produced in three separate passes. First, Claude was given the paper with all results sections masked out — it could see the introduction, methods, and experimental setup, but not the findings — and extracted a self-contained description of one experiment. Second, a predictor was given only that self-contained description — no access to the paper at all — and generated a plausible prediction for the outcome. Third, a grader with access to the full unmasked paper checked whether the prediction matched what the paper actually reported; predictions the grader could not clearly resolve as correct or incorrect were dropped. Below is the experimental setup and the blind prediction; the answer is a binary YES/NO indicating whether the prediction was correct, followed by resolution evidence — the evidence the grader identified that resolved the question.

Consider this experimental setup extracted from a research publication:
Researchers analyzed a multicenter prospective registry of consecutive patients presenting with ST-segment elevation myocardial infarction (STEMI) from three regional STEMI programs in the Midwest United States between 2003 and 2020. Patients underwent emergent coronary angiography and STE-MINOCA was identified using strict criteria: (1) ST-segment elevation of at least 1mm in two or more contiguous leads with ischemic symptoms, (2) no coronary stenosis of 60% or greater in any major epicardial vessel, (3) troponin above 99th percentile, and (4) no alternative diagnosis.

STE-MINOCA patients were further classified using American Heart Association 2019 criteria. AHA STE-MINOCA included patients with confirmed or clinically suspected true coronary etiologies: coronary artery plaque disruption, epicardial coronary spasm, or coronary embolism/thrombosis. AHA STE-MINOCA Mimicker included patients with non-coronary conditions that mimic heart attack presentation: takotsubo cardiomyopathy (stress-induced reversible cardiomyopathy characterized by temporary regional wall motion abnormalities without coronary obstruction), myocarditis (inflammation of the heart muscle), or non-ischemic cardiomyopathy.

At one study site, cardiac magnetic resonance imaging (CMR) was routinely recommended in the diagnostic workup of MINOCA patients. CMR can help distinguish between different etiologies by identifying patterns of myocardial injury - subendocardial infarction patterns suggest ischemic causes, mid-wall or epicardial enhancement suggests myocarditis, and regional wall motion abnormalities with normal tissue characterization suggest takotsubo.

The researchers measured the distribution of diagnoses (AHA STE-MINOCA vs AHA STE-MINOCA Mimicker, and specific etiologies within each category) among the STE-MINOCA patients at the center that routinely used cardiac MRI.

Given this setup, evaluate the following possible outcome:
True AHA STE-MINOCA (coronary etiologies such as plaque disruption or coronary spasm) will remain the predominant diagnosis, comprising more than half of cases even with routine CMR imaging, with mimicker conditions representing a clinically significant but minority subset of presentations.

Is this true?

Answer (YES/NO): NO